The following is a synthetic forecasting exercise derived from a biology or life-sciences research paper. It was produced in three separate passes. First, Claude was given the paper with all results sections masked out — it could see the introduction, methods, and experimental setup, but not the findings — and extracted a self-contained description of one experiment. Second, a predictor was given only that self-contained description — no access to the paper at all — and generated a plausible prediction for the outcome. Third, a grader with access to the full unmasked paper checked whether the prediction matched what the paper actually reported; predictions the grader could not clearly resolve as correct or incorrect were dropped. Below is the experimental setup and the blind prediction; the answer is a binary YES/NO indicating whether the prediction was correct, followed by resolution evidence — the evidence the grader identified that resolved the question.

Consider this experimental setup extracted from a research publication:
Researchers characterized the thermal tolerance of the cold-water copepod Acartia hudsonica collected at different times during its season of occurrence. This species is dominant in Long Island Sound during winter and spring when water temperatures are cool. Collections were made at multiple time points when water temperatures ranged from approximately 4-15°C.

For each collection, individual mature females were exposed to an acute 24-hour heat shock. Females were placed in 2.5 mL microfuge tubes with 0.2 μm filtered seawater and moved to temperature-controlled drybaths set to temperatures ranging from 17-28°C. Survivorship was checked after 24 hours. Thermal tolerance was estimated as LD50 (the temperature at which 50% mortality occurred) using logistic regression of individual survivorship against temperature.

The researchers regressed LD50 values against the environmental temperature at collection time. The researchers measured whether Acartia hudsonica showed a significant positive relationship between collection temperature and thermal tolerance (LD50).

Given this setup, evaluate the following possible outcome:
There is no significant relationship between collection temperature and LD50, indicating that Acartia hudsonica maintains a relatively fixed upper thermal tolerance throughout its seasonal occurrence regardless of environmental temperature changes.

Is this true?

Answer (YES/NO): NO